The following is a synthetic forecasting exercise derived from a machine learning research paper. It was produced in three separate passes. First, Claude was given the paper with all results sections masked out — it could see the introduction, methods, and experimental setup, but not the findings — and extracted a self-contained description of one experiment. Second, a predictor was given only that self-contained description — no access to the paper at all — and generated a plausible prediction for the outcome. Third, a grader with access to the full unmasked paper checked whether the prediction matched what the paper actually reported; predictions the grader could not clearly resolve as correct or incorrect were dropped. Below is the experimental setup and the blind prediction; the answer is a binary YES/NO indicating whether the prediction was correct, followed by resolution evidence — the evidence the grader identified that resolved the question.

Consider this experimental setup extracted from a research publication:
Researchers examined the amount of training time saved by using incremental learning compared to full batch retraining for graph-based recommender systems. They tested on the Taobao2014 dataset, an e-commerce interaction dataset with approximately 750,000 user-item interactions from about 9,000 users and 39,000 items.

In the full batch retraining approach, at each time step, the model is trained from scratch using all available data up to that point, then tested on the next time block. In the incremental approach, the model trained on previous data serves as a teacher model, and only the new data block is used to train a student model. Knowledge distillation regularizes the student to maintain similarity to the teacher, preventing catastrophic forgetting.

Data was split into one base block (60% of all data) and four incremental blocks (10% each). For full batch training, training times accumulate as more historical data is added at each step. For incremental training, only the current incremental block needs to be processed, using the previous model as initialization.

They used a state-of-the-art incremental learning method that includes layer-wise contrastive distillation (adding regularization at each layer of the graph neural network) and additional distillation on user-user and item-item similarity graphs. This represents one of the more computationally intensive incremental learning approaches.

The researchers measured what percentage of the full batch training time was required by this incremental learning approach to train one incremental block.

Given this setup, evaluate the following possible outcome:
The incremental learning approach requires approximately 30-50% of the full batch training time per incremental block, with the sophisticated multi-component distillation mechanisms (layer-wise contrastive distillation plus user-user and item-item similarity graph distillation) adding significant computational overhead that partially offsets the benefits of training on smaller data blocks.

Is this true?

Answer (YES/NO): NO